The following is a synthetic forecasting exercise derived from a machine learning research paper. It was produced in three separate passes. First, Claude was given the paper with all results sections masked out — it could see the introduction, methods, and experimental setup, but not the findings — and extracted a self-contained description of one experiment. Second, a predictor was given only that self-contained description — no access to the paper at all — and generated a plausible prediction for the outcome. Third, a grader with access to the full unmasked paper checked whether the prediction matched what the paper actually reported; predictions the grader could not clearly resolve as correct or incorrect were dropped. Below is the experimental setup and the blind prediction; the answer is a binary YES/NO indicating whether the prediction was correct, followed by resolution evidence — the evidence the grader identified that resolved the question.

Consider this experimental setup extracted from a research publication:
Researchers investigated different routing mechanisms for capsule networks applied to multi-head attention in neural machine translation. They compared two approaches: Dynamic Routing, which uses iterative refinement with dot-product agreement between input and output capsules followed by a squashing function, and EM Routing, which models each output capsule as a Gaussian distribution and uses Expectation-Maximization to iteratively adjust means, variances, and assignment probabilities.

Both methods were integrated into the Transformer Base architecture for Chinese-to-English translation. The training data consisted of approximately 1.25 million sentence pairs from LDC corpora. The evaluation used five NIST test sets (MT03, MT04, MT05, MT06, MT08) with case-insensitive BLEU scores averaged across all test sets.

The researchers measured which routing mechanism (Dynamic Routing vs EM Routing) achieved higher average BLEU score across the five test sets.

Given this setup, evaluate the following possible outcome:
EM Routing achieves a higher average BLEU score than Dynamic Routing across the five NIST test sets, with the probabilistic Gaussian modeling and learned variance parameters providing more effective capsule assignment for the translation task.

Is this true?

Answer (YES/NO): YES